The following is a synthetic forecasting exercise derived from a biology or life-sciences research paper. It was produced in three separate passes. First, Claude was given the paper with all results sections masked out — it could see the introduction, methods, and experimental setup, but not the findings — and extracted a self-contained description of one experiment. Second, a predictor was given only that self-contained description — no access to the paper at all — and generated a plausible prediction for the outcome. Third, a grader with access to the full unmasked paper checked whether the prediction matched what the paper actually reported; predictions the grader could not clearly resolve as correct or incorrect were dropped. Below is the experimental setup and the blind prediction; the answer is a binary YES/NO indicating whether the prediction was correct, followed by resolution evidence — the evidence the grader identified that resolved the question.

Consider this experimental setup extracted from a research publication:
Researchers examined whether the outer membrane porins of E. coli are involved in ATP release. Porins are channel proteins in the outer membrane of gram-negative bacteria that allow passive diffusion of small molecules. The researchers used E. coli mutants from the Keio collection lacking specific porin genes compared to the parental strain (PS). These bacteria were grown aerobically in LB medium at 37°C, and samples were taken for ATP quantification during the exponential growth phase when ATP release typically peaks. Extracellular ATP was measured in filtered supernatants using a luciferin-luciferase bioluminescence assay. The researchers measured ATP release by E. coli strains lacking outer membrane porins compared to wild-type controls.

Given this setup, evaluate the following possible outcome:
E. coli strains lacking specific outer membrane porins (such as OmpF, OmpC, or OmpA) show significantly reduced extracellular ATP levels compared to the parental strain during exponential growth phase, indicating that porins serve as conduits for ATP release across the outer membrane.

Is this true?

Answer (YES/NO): NO